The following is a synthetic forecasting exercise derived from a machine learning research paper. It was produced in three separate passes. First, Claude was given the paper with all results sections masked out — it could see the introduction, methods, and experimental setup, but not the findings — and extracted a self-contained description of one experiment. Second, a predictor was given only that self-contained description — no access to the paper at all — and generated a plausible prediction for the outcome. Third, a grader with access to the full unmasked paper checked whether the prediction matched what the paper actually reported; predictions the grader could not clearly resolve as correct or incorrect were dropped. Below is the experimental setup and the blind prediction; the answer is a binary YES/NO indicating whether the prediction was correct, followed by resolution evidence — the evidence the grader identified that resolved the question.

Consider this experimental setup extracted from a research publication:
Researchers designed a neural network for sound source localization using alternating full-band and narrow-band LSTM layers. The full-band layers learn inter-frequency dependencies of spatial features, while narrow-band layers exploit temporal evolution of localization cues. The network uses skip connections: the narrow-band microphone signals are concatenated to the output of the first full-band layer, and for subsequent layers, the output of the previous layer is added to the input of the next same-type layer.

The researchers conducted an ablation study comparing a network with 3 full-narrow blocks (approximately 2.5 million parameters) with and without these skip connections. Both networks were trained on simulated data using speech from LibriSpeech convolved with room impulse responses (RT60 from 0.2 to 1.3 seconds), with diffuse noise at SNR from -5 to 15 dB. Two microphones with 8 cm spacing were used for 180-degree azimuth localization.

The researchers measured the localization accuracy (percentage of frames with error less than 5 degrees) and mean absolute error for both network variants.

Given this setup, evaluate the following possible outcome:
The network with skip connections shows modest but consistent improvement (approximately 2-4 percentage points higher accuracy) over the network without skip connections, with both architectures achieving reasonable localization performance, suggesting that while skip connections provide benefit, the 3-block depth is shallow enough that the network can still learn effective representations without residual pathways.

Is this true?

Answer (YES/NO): NO